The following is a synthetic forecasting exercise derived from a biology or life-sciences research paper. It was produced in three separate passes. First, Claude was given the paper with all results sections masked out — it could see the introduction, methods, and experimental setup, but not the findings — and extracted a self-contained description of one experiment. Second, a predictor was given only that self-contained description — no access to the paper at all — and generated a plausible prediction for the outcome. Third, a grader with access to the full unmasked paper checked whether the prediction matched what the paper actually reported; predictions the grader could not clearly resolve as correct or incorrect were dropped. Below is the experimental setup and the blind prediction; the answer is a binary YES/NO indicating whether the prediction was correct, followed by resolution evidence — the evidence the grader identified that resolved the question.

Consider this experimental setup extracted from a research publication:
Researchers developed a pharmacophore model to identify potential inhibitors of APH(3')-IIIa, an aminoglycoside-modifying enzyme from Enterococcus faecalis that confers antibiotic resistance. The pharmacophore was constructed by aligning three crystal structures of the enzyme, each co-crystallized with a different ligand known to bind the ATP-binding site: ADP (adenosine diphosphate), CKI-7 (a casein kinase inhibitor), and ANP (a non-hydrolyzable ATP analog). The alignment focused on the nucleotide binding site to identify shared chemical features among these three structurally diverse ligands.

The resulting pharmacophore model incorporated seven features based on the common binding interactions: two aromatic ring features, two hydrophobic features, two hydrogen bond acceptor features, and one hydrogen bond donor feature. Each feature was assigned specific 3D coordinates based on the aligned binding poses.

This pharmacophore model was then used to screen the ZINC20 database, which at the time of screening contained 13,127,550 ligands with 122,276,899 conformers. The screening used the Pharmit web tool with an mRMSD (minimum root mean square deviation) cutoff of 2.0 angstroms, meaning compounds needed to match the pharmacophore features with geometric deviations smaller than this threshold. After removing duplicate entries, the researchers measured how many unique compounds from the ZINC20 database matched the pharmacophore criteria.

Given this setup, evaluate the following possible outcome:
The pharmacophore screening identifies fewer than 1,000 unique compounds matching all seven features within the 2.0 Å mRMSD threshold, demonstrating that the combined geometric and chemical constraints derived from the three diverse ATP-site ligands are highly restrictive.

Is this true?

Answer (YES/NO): NO